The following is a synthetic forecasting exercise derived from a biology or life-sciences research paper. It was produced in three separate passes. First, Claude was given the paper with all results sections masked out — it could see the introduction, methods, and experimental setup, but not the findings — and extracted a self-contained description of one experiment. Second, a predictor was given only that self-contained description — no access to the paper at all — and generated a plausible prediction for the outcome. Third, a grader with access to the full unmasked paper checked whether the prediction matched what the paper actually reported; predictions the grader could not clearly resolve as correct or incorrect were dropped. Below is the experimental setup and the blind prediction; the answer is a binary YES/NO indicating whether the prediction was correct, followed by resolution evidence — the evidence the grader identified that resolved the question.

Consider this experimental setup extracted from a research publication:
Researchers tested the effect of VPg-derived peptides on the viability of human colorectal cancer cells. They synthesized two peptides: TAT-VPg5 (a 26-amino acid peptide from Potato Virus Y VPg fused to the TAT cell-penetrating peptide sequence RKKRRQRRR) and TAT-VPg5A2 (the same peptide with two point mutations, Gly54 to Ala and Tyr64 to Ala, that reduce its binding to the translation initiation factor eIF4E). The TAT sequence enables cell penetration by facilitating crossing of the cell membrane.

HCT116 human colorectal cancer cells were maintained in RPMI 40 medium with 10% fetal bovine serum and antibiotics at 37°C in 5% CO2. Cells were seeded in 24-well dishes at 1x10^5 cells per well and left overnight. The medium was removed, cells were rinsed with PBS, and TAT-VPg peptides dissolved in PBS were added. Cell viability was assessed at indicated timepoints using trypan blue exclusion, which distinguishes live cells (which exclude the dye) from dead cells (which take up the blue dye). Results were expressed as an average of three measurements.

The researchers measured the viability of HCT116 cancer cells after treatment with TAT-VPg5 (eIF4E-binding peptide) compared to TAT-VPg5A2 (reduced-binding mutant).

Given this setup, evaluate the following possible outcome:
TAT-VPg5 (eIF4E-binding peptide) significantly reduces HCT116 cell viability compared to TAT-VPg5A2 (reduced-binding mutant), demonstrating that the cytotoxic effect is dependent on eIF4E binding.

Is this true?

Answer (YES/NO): NO